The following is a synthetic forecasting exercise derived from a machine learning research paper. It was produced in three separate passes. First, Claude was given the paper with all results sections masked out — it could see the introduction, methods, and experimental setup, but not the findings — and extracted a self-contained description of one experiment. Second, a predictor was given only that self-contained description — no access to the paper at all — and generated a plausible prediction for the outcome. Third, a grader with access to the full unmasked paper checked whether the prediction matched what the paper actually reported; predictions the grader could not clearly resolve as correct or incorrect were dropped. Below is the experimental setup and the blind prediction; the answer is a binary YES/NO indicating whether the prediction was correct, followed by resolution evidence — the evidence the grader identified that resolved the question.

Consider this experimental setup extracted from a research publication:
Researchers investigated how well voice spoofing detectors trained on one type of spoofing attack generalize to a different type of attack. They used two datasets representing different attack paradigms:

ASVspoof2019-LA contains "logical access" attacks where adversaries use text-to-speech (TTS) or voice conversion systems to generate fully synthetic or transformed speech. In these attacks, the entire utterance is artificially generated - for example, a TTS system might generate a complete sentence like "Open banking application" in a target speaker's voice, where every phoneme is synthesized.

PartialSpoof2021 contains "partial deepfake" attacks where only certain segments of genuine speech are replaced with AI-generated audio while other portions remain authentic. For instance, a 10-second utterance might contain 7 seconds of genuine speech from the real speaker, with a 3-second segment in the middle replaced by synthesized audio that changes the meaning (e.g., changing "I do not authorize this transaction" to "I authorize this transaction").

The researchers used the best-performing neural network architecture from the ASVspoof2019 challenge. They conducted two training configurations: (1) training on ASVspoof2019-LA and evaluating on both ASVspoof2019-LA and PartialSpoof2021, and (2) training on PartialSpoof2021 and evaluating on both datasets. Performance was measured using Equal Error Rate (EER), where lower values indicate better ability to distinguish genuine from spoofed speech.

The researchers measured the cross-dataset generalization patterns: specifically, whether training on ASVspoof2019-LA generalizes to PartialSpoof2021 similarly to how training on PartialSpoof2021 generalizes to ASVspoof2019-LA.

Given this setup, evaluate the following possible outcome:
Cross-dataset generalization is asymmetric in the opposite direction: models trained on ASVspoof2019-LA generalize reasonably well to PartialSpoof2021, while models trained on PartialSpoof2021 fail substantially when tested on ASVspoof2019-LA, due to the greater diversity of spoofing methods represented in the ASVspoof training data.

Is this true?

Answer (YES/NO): NO